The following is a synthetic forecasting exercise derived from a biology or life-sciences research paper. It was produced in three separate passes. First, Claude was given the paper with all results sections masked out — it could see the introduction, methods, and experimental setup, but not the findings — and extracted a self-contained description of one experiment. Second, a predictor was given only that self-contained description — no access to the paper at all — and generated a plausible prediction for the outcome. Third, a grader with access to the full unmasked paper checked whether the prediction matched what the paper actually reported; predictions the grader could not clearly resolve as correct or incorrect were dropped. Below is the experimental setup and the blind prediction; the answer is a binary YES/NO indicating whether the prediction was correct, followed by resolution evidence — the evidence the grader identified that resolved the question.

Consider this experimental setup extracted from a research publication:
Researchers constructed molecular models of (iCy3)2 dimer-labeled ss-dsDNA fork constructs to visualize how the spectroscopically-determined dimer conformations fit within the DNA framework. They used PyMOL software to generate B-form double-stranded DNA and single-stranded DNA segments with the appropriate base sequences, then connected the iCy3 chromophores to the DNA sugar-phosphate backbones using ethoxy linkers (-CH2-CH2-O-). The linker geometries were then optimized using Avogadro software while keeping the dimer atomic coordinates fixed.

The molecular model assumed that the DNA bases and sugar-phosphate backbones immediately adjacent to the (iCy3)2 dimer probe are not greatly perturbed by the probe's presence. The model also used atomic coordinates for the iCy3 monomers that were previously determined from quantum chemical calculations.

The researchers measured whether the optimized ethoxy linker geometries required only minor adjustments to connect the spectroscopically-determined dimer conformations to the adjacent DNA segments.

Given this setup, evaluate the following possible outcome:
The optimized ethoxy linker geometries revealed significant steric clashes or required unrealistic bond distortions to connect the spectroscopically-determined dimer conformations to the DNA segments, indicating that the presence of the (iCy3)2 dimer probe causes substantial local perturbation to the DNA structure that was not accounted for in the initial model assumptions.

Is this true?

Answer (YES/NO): NO